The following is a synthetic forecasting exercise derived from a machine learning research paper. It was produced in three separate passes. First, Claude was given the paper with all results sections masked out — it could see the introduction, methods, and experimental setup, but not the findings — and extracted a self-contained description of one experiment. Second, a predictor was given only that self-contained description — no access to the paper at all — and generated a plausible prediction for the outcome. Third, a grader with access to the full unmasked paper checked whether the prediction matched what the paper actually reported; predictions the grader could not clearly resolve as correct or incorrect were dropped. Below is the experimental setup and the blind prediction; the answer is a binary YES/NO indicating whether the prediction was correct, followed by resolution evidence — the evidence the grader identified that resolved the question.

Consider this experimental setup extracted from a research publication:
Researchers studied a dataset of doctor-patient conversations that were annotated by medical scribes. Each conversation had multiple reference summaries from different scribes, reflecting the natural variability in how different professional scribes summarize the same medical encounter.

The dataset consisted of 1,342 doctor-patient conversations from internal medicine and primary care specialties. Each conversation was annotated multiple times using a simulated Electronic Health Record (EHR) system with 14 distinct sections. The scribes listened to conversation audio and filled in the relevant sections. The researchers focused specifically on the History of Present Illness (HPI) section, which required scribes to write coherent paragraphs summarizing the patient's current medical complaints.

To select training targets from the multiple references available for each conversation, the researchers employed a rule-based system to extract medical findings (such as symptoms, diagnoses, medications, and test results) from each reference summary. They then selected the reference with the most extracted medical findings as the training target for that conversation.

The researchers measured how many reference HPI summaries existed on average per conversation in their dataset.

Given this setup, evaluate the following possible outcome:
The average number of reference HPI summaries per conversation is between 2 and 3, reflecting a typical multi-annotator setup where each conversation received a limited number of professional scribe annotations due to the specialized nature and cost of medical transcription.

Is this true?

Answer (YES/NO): NO